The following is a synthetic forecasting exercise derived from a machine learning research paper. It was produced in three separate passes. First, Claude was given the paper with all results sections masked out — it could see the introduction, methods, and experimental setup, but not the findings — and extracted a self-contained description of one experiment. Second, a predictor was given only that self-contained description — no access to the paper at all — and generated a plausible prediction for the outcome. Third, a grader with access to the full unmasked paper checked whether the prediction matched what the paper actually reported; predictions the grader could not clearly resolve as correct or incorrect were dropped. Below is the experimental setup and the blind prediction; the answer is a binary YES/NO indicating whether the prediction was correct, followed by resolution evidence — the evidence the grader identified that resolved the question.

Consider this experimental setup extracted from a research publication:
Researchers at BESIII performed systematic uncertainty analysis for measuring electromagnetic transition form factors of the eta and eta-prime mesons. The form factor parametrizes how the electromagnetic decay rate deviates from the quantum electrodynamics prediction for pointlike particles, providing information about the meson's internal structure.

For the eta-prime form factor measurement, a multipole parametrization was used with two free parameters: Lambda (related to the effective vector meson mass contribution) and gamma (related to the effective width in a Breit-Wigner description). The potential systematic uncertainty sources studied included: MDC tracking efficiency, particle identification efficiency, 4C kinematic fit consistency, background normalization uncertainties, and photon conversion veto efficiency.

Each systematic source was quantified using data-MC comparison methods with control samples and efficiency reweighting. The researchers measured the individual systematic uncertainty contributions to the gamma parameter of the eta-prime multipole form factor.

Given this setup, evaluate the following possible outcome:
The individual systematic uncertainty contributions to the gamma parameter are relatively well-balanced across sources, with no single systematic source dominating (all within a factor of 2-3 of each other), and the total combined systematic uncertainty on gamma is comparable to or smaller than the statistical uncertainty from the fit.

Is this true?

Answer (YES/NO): NO